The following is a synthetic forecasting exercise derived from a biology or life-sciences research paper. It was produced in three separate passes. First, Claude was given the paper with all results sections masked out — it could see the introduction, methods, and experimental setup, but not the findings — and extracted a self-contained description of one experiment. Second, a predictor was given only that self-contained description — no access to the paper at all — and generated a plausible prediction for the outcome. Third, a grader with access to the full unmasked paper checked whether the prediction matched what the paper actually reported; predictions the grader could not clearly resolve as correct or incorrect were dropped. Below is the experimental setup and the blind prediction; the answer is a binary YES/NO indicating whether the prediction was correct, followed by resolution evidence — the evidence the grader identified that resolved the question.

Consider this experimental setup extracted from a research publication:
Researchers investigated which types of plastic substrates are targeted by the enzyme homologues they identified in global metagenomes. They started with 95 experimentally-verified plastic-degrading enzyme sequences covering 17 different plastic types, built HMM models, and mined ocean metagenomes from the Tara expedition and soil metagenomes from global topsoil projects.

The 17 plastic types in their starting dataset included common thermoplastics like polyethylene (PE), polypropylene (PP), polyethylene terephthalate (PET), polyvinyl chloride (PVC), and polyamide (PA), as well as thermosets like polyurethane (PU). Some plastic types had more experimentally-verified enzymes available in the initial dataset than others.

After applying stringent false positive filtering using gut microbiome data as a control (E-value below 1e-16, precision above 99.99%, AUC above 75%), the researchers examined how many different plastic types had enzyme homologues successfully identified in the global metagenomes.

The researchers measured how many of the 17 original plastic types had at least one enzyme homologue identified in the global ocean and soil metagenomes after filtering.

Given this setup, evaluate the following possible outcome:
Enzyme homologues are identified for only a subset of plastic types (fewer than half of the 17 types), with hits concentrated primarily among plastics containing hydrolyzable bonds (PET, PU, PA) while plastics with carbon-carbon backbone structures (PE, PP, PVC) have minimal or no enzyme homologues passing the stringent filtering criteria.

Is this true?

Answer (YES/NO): NO